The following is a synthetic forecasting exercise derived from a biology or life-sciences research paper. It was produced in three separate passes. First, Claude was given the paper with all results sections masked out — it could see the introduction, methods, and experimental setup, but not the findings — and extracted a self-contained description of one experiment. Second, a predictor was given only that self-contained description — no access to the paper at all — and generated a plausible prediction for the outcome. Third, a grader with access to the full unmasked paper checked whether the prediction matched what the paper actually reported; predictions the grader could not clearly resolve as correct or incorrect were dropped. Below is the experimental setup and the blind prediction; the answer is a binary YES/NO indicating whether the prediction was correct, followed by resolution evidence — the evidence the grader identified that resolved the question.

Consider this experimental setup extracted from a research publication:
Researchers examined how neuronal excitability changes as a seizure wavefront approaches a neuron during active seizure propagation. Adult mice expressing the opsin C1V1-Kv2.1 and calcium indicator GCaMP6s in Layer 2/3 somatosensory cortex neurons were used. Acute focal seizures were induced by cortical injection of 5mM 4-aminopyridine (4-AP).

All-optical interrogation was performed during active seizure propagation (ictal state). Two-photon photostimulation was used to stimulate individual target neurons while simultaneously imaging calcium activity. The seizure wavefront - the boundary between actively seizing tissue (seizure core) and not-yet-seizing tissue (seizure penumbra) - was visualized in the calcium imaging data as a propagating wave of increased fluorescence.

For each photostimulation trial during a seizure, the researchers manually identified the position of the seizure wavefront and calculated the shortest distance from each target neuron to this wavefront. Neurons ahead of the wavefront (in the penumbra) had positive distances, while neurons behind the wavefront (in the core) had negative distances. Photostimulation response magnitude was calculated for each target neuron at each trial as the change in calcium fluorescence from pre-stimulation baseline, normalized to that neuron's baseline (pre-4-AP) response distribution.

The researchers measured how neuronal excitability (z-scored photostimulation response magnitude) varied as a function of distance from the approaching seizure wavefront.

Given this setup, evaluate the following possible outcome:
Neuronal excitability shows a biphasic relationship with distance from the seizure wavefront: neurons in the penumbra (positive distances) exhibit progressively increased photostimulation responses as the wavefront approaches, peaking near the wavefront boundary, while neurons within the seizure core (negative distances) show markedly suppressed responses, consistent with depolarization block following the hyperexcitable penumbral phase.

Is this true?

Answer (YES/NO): NO